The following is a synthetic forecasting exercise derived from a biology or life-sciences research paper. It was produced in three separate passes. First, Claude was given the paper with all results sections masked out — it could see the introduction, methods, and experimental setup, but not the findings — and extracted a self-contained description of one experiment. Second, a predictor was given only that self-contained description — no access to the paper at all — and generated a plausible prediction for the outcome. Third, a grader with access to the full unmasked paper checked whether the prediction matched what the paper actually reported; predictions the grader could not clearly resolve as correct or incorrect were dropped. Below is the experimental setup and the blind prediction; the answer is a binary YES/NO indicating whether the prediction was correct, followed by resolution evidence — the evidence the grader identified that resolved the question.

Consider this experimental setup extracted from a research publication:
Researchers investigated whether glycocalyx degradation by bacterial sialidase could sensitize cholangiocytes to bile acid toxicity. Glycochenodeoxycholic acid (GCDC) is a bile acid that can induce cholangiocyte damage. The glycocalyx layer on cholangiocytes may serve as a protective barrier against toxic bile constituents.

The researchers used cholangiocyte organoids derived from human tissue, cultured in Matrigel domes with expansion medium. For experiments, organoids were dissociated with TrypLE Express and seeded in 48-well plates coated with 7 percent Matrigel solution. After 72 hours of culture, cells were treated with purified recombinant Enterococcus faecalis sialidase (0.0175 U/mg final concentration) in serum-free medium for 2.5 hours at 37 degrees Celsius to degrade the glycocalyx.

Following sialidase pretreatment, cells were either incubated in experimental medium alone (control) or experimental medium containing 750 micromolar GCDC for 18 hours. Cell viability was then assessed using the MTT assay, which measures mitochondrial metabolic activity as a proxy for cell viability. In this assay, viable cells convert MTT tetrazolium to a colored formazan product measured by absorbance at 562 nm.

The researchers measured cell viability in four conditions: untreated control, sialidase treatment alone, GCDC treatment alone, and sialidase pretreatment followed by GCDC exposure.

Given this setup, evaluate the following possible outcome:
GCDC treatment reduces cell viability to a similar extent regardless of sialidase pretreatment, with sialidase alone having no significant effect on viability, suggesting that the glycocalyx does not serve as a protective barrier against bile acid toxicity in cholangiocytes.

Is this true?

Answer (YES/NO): NO